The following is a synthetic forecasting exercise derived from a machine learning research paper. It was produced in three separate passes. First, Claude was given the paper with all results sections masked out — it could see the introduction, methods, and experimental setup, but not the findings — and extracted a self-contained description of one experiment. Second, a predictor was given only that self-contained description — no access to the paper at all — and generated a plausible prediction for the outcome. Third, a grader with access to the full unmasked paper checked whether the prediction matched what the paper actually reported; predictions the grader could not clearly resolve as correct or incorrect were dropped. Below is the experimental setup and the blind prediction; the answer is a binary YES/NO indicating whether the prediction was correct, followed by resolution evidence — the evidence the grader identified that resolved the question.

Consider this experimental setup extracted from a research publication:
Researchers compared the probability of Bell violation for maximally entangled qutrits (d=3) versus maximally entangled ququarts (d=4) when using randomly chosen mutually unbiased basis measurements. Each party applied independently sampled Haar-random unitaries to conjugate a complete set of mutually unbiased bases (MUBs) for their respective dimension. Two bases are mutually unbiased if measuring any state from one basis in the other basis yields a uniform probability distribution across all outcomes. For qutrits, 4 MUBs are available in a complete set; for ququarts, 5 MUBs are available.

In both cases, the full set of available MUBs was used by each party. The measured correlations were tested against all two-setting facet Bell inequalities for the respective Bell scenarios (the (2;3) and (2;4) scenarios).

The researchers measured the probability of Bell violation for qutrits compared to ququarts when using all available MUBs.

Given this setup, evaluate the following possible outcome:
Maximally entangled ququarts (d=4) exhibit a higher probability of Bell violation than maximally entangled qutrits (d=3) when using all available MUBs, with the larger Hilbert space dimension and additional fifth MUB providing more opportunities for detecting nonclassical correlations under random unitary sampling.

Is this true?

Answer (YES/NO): YES